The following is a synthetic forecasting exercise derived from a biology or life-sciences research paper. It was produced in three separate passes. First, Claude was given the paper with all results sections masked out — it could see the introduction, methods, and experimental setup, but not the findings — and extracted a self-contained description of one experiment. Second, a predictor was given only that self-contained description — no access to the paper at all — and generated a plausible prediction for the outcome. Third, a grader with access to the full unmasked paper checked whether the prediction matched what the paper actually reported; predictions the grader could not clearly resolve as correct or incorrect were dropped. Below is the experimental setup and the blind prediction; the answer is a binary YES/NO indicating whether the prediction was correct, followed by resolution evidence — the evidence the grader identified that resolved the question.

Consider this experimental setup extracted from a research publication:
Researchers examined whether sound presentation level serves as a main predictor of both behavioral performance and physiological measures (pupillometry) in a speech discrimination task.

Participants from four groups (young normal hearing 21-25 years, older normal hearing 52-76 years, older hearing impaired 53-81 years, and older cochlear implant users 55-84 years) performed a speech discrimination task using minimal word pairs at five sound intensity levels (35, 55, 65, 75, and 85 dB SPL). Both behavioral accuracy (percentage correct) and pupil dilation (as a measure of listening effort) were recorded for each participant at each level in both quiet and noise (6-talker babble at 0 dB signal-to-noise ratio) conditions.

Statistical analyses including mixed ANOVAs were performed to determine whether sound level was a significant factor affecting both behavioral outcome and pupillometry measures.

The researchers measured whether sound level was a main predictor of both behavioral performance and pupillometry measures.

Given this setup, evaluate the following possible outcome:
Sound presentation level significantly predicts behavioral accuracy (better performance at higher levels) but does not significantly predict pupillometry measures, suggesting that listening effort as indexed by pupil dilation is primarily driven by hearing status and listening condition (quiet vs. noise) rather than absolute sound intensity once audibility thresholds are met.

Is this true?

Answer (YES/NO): NO